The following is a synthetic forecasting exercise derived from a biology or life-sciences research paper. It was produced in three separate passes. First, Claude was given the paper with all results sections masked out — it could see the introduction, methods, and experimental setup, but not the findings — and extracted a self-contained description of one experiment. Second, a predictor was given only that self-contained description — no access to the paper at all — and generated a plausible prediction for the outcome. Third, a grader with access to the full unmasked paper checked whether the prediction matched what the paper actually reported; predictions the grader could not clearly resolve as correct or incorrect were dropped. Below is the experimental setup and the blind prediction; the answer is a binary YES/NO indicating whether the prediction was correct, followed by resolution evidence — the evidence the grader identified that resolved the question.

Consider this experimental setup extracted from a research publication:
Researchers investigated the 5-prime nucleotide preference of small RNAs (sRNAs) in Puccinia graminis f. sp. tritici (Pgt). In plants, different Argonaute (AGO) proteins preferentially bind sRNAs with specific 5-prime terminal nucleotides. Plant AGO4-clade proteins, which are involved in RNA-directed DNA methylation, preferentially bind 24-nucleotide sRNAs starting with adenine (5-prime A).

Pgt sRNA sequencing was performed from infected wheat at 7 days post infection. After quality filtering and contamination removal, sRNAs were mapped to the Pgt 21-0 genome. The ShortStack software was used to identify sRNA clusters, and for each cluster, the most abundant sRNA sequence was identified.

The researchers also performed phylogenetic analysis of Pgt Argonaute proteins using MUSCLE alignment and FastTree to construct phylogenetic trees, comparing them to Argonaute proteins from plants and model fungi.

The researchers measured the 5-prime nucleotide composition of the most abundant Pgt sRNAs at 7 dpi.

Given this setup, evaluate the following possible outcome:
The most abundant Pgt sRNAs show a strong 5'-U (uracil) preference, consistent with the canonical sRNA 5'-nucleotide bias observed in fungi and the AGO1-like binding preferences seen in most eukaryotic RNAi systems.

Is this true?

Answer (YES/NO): NO